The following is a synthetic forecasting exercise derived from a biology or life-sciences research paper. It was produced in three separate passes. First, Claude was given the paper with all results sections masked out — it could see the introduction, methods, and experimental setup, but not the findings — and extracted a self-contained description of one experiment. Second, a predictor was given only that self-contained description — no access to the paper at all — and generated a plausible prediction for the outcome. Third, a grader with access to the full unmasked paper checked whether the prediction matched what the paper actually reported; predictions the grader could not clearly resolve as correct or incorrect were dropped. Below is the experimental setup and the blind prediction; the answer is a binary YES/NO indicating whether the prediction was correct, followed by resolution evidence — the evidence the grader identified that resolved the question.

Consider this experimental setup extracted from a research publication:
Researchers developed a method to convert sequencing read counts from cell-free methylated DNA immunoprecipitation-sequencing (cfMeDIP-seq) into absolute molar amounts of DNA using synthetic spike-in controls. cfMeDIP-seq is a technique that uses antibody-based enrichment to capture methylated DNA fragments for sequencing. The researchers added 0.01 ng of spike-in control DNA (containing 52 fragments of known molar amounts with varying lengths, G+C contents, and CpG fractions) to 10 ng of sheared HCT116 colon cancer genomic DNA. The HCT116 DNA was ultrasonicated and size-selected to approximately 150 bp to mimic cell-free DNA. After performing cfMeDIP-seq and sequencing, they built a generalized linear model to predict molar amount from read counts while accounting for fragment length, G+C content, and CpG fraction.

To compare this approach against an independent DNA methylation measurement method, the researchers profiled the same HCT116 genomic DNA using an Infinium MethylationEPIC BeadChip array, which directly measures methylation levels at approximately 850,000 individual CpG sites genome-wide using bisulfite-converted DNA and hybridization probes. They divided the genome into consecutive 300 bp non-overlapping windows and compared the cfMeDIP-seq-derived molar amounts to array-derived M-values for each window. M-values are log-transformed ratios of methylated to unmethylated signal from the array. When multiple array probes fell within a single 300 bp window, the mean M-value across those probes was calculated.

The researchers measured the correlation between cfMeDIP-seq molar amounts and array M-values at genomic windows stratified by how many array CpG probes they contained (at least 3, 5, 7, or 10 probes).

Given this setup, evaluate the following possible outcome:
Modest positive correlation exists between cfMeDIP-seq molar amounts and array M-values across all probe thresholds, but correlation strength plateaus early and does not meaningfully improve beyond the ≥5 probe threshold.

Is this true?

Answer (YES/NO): NO